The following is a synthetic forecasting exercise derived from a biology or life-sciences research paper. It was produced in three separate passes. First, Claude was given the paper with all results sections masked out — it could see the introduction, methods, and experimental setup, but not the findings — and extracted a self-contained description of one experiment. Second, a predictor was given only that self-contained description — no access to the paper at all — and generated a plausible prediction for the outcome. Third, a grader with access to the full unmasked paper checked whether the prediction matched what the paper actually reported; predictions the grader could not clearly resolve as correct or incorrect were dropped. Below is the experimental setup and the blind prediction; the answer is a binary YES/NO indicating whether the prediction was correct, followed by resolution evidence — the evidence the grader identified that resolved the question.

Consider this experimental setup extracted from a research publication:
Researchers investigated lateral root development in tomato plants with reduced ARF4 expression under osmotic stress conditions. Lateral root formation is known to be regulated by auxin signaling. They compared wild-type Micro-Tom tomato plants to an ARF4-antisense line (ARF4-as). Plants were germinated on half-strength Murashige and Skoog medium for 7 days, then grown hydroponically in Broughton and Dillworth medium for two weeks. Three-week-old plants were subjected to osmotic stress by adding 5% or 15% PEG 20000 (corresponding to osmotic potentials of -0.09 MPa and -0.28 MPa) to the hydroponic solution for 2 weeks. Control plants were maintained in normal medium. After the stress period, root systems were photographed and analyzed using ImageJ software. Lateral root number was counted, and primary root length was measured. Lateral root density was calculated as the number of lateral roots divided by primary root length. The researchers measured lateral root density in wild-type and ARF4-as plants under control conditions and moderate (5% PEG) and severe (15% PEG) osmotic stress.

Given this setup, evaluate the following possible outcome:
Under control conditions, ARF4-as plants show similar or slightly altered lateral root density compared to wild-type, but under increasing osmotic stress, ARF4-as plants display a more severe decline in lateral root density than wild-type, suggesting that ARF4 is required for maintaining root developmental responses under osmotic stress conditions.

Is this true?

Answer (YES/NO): NO